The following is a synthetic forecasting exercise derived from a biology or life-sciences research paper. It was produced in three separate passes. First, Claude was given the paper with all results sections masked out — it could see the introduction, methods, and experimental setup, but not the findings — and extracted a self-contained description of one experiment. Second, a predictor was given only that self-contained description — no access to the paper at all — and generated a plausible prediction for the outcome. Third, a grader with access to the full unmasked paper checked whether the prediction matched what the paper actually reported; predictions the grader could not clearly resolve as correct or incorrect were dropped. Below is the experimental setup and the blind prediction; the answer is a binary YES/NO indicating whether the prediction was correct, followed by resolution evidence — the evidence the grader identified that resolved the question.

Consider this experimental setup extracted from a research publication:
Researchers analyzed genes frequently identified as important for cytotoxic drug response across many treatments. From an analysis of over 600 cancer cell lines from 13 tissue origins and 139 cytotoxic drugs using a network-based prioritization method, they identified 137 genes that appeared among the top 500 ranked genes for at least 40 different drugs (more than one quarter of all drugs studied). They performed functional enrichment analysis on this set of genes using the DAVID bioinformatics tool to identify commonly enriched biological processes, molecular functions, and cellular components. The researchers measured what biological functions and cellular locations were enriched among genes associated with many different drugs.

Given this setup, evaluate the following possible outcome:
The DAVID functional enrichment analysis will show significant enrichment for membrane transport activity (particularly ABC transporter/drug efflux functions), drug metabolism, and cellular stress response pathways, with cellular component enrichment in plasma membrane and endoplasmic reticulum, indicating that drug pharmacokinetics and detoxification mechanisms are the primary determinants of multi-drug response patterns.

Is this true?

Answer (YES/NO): NO